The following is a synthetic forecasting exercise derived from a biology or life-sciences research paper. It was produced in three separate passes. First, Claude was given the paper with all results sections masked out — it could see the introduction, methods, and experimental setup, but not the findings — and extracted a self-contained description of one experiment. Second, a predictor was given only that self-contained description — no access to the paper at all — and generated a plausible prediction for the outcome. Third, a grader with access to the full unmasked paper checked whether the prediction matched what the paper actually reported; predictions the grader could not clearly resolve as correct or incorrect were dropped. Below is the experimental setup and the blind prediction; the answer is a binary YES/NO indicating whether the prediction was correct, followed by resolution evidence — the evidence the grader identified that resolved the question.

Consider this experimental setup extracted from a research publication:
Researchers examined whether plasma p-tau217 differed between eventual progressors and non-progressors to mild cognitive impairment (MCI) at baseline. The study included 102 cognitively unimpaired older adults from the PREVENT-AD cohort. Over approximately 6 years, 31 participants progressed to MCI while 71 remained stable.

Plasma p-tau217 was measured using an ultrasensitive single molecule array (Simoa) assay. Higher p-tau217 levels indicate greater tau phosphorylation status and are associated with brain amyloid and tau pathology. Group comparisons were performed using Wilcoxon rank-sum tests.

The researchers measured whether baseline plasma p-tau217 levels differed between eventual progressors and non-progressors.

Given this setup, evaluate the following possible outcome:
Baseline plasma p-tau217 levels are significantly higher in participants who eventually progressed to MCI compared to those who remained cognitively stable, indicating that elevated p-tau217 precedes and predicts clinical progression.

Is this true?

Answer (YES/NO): YES